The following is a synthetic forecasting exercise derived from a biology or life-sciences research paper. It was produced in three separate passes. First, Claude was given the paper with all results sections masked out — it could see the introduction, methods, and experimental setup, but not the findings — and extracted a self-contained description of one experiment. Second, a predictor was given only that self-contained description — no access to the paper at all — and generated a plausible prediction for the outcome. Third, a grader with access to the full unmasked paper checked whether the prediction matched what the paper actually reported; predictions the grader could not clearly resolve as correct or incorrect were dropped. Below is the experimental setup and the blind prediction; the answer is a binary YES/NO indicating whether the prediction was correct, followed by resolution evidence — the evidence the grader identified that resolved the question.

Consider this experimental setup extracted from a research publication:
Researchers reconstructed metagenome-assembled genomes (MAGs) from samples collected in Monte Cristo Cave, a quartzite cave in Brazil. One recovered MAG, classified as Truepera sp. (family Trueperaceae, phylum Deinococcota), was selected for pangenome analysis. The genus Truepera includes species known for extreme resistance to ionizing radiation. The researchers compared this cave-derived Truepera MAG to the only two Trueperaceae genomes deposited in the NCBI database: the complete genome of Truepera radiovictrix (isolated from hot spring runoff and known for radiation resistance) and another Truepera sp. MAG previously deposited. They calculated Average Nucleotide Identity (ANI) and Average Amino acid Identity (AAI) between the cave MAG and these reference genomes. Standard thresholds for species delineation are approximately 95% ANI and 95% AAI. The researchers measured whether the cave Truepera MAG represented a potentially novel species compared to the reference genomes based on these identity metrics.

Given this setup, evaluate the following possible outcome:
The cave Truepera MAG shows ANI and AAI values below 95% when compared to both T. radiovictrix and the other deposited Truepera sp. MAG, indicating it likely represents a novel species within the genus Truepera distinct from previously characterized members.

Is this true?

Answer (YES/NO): NO